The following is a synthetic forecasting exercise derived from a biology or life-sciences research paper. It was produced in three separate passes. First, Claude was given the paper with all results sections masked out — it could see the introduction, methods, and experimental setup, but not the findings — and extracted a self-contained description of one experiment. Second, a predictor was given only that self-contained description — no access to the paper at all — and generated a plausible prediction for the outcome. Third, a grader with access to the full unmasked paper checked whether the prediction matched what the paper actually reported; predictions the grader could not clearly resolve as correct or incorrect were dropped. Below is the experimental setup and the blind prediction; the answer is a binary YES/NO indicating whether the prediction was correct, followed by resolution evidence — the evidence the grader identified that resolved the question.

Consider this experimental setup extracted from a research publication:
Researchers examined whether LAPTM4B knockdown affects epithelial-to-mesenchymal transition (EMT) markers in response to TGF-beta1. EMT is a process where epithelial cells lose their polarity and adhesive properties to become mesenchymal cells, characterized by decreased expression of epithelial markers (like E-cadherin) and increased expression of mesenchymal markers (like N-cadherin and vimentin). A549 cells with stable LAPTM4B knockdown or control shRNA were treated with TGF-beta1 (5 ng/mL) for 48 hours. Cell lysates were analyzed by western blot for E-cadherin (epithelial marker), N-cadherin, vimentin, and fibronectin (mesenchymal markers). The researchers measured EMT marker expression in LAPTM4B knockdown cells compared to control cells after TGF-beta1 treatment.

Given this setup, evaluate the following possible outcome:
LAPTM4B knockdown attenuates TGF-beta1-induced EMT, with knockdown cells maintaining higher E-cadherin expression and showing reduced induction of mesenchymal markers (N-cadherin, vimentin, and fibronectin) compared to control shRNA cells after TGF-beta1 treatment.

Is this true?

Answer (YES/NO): NO